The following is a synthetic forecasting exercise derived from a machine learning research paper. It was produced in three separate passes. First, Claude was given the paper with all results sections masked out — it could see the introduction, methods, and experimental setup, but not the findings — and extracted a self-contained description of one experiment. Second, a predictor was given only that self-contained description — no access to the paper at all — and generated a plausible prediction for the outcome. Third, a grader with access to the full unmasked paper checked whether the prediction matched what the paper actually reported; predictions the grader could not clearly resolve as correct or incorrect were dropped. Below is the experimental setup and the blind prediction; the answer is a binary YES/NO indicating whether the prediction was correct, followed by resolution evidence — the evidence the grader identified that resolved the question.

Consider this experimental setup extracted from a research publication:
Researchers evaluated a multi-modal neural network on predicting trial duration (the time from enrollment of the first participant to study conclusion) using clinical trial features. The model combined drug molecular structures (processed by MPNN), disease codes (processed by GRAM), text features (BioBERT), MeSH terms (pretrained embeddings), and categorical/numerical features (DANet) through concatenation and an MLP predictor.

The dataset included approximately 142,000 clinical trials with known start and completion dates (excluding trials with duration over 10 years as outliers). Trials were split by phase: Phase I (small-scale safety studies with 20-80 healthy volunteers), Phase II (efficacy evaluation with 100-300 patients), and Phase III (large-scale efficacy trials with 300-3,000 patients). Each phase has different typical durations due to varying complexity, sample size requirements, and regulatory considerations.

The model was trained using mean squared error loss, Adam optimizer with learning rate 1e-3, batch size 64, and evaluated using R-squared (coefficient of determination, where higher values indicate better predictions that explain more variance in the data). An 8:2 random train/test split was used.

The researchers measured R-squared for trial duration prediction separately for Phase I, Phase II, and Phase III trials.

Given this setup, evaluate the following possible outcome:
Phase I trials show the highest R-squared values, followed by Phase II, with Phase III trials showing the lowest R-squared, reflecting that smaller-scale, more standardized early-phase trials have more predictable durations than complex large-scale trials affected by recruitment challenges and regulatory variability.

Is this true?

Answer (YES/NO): YES